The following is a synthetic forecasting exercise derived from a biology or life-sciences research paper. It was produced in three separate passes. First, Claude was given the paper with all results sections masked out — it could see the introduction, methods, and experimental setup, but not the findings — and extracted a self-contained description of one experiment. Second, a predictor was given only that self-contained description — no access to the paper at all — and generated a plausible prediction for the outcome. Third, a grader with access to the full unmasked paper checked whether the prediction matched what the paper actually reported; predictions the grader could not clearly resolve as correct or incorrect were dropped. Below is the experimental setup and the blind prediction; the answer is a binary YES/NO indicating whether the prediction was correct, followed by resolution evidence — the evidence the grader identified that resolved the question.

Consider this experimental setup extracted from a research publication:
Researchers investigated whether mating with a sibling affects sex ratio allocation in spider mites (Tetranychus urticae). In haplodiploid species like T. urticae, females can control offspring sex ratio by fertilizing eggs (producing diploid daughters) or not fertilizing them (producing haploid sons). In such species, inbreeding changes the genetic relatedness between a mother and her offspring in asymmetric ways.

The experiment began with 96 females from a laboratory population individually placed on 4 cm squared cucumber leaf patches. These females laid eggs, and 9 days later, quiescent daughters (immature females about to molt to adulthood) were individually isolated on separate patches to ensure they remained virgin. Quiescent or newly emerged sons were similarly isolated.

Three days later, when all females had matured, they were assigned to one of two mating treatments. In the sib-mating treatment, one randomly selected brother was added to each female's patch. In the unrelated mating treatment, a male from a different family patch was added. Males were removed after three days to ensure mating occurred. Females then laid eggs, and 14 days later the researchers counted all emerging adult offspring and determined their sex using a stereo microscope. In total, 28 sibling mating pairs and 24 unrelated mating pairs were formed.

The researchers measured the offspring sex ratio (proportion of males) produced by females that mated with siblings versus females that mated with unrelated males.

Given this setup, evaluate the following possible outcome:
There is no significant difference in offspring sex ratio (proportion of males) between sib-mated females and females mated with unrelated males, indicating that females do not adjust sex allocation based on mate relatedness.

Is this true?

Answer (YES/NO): YES